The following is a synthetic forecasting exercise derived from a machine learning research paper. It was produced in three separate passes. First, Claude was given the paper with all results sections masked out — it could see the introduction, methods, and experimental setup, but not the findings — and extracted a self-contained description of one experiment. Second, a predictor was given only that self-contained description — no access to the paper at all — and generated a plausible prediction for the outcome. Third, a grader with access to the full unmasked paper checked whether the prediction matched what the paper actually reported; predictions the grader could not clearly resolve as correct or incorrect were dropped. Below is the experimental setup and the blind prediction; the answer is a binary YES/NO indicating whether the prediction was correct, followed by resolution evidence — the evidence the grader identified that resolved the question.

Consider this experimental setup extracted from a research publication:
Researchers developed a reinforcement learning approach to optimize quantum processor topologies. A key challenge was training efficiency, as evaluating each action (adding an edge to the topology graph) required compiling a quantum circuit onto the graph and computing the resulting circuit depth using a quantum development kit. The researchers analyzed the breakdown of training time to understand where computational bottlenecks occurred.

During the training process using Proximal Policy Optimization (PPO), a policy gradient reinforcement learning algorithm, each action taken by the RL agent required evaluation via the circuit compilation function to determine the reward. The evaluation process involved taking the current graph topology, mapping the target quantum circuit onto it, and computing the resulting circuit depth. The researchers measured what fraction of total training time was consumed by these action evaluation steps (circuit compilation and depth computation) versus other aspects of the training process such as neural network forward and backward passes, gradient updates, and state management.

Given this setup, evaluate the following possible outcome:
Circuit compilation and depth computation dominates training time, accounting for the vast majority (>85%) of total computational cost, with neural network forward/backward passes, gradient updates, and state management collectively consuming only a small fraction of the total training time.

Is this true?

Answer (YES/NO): NO